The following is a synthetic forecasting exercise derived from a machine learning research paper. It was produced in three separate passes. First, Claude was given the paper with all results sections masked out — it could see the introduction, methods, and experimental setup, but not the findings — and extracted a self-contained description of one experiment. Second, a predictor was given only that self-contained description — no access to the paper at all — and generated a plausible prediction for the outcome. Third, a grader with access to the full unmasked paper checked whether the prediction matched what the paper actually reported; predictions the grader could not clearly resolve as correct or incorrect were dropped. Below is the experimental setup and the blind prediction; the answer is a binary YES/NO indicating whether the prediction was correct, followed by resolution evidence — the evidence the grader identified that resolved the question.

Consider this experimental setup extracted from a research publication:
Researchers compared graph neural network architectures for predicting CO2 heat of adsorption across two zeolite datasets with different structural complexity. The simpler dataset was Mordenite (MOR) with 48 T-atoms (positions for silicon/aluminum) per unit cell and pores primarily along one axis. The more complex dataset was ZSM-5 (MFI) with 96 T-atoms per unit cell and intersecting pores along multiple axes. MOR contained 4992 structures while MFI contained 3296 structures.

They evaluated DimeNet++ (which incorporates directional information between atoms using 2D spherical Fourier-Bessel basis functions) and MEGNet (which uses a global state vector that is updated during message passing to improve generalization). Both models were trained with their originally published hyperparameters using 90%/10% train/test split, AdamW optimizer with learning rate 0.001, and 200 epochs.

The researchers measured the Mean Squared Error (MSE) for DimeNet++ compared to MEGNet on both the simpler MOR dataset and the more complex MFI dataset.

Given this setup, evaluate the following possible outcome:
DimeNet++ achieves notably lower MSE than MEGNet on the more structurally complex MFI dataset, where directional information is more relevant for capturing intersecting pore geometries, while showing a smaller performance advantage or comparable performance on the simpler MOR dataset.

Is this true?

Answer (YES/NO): NO